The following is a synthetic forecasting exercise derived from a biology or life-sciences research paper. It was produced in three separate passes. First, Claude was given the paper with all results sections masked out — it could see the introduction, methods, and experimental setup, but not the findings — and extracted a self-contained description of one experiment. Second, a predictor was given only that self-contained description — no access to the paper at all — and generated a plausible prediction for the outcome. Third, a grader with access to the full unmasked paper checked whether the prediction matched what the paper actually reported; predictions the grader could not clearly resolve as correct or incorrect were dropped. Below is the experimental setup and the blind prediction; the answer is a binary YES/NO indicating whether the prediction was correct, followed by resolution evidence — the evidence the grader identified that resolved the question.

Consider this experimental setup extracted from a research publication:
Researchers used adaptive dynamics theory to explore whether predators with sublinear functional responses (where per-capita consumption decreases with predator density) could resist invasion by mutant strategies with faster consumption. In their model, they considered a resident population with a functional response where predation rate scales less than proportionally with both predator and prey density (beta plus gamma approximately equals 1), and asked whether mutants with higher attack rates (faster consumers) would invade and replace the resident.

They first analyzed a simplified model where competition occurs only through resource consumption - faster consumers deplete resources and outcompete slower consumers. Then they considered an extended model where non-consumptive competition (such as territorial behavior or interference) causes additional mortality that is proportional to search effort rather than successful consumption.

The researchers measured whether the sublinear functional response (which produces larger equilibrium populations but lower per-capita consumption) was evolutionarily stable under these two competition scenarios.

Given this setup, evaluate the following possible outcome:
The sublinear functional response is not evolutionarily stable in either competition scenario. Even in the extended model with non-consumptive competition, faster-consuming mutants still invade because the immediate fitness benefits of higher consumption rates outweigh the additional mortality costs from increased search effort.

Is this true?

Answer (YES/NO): NO